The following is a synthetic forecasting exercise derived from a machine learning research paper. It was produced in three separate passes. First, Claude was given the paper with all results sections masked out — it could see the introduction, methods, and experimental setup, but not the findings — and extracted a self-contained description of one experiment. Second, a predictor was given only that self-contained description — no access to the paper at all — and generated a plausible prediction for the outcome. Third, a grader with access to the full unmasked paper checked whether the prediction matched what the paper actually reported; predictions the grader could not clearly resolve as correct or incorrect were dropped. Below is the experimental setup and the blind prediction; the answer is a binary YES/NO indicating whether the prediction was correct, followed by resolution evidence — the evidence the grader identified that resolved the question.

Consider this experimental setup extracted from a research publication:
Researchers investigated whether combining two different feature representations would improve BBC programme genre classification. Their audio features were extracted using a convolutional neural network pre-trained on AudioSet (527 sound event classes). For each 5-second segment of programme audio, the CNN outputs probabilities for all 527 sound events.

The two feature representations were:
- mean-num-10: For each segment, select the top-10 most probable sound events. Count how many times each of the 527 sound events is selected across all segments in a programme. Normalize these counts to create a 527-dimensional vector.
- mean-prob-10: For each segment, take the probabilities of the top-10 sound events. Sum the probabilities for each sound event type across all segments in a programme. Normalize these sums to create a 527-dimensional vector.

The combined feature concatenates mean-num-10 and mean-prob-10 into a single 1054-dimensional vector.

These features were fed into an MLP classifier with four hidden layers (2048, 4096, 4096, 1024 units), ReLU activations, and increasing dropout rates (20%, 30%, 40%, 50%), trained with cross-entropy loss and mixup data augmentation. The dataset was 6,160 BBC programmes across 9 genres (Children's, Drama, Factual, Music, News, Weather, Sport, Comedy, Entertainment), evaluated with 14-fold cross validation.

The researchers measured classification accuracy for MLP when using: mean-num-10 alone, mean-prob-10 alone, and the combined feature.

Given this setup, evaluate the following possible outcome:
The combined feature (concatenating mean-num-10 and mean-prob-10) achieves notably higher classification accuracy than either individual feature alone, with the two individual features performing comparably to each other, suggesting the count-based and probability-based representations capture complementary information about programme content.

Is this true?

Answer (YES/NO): NO